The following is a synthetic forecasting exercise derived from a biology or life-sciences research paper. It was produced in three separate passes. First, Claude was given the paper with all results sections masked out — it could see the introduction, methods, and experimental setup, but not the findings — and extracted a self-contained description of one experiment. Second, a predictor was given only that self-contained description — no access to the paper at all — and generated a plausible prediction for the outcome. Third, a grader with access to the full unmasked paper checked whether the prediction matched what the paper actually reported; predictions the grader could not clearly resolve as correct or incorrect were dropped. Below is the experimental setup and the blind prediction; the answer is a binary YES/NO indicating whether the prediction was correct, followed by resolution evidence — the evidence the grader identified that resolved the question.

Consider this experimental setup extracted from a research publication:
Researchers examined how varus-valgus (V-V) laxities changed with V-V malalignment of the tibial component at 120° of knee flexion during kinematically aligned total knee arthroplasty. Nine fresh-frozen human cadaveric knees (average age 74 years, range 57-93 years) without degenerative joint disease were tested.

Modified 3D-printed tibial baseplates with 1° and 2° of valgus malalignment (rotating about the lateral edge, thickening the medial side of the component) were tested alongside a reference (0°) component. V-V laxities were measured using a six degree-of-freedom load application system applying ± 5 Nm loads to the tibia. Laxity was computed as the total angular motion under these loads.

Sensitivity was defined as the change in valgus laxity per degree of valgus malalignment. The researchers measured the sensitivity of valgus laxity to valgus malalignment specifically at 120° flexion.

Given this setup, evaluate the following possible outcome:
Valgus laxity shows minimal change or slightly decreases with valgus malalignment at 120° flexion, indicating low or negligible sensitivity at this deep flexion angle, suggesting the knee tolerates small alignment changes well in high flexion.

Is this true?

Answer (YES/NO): NO